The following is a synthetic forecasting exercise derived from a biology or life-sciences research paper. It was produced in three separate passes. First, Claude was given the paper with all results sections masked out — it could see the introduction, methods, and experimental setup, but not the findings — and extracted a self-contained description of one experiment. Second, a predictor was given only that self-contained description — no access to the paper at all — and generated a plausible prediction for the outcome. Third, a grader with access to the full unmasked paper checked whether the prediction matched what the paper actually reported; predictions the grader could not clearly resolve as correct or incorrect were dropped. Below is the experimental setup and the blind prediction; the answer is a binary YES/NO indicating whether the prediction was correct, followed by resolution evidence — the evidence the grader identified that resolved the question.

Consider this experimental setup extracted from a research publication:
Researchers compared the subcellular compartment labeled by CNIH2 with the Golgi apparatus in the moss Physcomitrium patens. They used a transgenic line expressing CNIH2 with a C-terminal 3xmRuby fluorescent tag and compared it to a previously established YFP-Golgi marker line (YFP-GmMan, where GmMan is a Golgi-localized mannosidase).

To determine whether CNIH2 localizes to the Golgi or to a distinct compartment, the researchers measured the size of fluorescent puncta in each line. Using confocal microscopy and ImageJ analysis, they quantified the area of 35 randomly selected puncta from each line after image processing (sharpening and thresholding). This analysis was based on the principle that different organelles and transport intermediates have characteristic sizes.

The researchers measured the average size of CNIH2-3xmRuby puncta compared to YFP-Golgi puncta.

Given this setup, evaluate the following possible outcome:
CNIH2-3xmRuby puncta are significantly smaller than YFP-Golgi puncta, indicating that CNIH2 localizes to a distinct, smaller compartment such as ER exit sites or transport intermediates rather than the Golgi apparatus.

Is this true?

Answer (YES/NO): YES